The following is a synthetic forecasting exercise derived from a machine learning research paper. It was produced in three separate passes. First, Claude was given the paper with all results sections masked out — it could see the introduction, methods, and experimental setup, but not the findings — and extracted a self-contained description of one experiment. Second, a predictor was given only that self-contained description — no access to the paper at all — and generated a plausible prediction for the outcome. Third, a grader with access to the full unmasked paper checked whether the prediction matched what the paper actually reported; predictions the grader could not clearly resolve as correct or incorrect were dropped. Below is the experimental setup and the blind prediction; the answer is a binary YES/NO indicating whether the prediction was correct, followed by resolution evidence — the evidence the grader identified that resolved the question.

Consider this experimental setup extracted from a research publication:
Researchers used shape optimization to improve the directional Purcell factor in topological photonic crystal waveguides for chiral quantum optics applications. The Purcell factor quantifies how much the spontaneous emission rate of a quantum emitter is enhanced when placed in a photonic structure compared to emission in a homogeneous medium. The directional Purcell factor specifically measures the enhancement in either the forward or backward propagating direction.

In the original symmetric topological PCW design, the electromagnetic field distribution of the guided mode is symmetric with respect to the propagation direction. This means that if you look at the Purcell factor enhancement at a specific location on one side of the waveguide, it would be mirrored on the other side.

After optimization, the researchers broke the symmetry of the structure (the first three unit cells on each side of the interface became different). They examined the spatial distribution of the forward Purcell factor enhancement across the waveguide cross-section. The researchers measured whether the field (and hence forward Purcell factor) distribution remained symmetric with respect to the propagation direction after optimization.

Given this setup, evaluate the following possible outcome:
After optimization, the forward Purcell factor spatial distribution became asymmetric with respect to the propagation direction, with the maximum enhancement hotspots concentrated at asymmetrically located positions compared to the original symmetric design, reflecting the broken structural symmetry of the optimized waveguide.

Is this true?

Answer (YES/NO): YES